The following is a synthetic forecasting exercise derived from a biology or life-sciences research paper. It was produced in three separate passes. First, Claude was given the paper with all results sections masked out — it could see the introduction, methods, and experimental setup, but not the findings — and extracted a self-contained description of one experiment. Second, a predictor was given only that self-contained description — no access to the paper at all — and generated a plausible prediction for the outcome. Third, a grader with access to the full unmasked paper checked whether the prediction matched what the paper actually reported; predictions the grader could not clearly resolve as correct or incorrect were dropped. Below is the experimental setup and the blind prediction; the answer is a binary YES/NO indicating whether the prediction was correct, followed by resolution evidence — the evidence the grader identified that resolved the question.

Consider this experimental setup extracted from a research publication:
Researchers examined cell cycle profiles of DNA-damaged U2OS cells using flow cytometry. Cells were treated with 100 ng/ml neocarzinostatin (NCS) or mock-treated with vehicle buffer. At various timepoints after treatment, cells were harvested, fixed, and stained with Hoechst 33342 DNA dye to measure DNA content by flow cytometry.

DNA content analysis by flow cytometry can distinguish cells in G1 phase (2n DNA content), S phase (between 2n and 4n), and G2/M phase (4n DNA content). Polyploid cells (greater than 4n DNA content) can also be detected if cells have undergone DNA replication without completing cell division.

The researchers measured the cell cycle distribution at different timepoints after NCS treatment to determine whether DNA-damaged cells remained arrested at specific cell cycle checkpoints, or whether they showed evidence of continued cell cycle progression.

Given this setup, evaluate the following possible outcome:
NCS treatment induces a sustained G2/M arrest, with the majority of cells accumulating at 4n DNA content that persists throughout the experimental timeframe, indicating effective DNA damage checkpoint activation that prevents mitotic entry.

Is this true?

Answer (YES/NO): NO